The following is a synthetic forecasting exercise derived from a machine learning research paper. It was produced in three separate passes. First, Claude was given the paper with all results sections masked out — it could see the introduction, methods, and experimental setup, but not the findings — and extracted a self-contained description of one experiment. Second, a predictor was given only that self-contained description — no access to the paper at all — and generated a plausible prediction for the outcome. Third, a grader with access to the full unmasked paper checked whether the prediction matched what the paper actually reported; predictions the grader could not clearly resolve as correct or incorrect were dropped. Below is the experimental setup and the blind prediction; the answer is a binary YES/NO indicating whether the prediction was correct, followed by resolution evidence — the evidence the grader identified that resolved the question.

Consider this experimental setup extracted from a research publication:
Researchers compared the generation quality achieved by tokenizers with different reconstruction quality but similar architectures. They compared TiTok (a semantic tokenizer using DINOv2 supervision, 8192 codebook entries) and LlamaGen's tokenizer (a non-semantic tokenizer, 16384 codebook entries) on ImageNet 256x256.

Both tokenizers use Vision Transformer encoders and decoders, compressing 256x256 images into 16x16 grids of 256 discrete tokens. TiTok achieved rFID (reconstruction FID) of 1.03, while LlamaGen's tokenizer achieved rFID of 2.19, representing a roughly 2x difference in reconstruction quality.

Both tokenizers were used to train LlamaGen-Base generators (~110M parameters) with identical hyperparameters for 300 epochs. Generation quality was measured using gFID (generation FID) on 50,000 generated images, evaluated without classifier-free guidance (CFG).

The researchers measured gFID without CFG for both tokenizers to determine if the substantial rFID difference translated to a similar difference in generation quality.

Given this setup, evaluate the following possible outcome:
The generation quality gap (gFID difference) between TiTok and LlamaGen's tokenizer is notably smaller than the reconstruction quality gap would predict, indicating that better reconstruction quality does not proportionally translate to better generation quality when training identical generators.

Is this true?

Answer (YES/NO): YES